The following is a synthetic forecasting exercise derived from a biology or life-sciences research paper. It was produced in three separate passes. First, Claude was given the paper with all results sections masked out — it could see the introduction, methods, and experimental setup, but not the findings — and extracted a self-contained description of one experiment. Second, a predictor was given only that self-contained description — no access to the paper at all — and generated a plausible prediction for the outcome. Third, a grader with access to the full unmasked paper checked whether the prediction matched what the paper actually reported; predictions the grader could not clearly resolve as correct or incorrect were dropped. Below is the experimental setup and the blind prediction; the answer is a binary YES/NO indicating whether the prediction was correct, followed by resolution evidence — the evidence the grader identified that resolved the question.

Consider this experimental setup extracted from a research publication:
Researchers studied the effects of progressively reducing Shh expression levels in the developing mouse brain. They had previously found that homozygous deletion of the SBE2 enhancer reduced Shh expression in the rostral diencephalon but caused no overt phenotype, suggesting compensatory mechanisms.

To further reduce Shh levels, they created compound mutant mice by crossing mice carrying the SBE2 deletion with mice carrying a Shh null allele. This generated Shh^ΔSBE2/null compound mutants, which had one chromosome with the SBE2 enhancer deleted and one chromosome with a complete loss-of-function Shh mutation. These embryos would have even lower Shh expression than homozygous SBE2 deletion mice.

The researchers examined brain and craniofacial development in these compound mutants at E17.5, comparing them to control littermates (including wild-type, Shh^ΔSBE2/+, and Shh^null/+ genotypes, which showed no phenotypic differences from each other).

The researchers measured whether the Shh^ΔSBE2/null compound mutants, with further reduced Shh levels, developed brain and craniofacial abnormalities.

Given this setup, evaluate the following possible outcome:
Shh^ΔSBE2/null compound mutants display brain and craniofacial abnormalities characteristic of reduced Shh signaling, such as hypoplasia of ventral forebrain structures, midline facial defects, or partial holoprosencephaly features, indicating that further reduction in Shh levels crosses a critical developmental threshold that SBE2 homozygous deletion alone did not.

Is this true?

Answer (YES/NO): YES